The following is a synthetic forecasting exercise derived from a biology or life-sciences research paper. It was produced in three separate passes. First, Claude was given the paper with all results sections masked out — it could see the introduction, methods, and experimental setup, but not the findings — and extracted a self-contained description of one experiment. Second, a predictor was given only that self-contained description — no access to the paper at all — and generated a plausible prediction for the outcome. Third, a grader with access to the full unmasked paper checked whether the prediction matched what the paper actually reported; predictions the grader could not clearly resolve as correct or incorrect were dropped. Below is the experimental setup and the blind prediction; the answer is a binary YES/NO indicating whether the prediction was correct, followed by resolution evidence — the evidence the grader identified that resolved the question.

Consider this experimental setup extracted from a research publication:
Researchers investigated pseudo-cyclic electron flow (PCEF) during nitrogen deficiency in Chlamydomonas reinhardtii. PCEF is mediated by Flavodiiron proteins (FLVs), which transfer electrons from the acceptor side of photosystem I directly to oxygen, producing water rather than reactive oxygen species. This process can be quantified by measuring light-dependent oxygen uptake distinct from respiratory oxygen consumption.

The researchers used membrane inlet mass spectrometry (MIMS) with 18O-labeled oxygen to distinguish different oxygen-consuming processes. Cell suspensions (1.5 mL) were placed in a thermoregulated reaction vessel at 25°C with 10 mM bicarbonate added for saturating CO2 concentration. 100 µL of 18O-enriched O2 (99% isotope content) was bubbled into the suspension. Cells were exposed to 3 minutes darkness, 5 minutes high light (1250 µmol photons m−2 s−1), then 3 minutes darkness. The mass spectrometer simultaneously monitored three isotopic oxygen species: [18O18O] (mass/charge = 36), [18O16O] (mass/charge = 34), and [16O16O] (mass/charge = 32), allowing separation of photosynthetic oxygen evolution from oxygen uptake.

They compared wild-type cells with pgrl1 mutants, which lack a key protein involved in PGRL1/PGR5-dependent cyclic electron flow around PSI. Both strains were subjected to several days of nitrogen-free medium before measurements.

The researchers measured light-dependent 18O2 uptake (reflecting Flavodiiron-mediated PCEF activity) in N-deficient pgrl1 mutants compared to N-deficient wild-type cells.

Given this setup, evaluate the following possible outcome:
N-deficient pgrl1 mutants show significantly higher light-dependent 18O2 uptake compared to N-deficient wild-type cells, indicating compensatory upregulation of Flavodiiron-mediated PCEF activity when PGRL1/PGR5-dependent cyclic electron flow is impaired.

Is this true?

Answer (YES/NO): YES